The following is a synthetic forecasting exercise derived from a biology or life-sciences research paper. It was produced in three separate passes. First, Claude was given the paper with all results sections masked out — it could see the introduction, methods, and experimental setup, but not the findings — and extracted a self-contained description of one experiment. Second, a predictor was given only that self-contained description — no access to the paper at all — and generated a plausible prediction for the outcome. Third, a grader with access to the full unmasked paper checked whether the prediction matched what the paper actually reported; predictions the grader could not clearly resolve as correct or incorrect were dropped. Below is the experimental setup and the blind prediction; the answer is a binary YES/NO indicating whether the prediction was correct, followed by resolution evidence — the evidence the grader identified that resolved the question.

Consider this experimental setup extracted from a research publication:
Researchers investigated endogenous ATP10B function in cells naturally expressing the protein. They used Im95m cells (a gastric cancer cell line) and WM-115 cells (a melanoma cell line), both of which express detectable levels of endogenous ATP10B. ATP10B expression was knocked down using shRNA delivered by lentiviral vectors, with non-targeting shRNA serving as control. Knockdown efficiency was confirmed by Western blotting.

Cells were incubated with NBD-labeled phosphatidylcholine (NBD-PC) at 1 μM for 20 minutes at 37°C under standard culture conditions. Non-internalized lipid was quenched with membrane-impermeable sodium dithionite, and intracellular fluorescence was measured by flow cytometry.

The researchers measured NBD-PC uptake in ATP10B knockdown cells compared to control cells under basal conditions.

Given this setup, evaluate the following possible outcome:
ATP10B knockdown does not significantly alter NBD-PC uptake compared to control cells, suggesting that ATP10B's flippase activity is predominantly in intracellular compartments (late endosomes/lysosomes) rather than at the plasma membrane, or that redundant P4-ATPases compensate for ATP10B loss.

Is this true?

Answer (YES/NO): NO